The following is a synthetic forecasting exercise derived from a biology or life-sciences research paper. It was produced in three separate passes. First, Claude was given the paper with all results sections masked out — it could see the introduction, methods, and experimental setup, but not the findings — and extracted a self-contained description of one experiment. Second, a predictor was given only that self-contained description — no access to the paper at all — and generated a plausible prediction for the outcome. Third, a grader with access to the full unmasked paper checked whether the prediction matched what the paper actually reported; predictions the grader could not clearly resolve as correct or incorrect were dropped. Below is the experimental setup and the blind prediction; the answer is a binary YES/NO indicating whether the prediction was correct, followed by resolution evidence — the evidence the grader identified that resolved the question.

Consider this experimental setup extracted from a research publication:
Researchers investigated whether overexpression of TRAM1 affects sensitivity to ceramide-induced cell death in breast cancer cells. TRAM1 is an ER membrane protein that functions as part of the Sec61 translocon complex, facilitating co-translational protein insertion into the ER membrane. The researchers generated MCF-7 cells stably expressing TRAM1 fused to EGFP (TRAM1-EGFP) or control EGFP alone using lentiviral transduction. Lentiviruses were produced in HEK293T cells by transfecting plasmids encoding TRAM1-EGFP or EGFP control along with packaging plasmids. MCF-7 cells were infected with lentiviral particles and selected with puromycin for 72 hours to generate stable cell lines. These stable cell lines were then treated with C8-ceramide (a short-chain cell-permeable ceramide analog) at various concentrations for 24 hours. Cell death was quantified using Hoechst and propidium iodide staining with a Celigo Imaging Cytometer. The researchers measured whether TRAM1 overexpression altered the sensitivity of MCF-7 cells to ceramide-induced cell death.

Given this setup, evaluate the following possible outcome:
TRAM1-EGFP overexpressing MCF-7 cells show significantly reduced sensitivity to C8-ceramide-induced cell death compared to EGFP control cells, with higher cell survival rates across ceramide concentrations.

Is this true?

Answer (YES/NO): NO